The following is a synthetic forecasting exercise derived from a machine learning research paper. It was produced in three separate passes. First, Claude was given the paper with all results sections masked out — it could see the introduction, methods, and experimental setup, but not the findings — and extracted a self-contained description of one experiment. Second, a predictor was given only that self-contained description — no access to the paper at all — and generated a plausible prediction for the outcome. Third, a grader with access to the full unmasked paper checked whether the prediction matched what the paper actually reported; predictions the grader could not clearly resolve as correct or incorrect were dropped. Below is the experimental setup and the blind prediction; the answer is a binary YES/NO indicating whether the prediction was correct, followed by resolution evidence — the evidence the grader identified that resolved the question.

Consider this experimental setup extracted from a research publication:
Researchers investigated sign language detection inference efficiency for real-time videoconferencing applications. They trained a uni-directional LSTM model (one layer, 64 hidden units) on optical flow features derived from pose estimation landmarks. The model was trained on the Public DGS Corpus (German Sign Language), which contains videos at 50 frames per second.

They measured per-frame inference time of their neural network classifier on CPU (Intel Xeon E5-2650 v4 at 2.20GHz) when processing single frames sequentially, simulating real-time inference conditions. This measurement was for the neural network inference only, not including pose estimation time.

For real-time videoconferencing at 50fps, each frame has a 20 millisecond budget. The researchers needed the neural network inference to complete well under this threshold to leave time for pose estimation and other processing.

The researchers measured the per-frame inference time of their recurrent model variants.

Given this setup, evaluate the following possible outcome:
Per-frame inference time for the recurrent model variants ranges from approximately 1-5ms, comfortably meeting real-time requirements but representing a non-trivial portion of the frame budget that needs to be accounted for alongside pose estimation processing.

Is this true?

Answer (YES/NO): NO